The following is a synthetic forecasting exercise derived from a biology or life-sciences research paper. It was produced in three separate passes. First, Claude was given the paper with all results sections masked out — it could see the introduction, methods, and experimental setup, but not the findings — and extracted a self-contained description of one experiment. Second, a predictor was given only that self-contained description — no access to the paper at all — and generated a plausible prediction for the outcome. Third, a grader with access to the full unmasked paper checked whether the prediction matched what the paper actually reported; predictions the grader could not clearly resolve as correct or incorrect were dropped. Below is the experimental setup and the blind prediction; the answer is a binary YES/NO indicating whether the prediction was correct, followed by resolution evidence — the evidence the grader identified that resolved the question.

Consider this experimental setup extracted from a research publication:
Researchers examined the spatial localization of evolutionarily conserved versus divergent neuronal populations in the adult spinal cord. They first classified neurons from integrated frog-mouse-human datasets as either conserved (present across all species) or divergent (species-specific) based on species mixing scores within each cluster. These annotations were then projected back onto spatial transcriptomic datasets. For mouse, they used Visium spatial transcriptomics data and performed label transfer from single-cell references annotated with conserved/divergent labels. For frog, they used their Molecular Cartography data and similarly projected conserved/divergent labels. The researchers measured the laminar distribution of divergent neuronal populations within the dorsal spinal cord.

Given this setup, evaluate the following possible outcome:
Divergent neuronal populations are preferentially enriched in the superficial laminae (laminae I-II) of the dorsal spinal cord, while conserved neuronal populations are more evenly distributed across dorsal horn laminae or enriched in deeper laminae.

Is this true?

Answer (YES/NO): YES